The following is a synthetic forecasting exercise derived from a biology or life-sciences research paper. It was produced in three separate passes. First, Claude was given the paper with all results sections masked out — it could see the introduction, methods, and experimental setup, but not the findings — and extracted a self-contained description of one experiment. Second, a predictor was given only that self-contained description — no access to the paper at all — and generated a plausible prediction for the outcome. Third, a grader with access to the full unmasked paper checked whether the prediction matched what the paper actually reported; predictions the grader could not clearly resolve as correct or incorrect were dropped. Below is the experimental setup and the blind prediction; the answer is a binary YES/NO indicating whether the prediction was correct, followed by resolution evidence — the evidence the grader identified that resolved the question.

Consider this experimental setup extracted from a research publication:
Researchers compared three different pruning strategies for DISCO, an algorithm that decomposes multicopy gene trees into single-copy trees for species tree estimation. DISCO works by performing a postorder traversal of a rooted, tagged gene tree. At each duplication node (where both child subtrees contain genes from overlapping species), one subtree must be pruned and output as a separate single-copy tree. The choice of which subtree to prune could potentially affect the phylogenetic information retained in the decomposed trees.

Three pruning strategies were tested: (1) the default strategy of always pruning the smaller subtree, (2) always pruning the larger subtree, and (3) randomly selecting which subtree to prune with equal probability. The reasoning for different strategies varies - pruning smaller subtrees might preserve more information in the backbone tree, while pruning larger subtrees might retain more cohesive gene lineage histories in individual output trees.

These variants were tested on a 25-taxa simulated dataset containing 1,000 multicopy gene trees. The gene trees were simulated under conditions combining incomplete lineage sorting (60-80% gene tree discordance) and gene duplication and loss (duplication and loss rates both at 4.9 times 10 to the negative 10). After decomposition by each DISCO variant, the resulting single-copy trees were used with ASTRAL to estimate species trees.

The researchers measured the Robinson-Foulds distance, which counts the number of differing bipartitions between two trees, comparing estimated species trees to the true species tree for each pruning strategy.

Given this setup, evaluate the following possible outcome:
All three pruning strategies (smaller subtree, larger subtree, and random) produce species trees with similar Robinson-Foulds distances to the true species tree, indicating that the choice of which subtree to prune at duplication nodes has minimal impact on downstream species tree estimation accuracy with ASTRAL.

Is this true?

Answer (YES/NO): NO